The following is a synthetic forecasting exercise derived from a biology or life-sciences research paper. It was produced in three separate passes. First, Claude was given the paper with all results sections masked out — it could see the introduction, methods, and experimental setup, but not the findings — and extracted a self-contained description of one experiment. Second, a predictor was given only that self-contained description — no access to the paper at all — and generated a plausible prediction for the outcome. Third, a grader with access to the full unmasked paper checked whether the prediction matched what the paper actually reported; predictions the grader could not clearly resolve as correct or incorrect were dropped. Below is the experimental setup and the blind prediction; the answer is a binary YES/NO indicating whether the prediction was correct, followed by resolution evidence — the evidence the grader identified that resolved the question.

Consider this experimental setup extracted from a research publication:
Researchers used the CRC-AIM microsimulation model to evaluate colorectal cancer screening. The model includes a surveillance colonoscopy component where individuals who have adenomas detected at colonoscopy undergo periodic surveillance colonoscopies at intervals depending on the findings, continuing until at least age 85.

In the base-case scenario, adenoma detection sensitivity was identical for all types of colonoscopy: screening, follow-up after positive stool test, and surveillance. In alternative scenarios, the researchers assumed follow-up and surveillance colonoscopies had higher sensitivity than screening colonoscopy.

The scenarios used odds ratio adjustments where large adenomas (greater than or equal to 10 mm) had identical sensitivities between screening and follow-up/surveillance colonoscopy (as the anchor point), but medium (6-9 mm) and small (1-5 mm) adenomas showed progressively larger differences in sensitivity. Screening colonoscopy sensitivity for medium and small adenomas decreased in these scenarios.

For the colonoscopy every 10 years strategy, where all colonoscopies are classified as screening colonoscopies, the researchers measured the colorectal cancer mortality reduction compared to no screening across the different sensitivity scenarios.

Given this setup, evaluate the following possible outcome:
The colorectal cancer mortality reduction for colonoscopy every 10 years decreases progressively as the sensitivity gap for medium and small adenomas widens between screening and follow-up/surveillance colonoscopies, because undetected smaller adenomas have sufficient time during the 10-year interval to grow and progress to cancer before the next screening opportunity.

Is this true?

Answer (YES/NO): YES